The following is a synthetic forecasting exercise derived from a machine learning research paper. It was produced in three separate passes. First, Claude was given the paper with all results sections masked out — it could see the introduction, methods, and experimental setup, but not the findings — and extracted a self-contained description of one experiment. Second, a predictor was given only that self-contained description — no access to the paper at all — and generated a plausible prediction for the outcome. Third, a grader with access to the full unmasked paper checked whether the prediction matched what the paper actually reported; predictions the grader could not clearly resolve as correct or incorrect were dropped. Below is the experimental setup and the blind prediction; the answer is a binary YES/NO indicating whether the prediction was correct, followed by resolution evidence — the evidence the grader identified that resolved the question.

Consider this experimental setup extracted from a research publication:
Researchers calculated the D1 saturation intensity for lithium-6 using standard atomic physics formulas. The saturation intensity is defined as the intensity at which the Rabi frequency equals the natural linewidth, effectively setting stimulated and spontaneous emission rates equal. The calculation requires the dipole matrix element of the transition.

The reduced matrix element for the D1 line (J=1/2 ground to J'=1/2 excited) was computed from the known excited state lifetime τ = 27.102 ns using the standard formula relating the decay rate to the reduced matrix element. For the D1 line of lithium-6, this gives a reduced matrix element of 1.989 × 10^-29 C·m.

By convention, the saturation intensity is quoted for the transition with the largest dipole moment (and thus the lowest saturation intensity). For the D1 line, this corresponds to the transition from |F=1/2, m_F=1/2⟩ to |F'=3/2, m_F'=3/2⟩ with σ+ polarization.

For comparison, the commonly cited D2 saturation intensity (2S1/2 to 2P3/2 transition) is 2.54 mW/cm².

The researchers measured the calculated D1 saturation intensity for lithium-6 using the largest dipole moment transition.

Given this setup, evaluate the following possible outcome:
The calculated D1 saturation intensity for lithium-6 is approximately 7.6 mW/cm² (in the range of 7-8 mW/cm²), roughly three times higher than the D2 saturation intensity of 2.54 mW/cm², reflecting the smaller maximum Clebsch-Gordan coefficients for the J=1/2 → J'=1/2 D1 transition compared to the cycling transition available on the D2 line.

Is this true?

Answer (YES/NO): NO